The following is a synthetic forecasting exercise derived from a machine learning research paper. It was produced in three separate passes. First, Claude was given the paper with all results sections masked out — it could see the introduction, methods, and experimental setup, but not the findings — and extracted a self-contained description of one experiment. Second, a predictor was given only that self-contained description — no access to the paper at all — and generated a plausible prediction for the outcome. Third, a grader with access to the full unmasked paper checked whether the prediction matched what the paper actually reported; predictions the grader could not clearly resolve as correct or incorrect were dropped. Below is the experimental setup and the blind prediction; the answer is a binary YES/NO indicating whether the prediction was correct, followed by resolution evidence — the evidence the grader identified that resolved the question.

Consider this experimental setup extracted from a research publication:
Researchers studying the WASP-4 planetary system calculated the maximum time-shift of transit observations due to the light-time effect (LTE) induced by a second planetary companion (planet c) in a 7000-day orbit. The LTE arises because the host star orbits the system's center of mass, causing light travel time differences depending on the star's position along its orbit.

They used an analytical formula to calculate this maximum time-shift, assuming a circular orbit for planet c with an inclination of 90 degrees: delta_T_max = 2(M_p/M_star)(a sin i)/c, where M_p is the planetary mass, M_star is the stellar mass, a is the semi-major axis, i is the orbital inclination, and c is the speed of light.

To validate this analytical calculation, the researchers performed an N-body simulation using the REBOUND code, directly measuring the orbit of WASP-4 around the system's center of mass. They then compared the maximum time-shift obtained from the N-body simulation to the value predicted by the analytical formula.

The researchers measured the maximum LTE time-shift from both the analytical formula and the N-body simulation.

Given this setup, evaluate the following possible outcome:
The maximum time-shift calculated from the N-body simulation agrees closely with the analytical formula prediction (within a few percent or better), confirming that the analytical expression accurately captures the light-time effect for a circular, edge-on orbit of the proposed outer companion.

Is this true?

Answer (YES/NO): YES